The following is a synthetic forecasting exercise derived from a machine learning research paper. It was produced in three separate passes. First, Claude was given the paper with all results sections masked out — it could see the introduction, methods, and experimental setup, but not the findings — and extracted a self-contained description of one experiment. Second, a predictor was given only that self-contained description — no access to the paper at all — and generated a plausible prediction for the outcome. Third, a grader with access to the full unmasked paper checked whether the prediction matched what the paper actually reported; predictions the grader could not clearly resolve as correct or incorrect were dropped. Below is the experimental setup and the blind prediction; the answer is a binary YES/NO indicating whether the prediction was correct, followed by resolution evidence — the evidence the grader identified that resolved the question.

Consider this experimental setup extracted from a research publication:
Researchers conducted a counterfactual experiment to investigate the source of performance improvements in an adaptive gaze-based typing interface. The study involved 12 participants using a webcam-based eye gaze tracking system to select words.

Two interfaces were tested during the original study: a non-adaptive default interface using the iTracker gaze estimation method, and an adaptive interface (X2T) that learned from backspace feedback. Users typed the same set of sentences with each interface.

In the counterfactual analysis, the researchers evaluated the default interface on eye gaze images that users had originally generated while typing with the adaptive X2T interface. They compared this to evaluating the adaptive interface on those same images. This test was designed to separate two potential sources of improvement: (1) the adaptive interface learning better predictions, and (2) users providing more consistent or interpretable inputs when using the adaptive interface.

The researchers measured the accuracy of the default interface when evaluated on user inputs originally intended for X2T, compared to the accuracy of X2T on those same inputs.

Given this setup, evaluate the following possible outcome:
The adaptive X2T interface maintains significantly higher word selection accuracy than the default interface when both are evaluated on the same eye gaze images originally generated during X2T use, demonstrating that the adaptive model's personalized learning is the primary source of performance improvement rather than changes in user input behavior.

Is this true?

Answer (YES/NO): NO